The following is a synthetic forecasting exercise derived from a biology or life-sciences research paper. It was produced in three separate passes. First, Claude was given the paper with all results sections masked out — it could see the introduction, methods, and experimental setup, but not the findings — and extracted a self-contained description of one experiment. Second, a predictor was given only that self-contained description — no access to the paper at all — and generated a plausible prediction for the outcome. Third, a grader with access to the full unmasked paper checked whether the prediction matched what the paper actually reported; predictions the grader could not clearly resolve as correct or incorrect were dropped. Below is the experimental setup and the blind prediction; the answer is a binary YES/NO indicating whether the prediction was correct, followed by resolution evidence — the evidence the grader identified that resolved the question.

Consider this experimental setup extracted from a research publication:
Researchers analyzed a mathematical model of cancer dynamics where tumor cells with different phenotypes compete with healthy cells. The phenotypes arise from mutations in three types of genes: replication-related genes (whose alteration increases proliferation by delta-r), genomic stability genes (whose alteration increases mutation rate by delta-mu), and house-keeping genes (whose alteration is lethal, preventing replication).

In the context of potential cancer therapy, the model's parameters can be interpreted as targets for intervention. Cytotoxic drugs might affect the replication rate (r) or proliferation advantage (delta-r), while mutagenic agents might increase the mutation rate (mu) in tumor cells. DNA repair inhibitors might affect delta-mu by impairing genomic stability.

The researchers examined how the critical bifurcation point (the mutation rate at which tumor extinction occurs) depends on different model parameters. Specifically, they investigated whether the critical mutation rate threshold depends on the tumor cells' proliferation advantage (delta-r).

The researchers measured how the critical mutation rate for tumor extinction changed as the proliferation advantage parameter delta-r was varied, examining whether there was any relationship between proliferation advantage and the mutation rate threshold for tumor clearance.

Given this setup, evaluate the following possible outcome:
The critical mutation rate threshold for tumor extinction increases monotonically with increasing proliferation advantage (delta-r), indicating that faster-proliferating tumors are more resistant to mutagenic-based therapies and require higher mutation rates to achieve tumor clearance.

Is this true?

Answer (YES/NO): YES